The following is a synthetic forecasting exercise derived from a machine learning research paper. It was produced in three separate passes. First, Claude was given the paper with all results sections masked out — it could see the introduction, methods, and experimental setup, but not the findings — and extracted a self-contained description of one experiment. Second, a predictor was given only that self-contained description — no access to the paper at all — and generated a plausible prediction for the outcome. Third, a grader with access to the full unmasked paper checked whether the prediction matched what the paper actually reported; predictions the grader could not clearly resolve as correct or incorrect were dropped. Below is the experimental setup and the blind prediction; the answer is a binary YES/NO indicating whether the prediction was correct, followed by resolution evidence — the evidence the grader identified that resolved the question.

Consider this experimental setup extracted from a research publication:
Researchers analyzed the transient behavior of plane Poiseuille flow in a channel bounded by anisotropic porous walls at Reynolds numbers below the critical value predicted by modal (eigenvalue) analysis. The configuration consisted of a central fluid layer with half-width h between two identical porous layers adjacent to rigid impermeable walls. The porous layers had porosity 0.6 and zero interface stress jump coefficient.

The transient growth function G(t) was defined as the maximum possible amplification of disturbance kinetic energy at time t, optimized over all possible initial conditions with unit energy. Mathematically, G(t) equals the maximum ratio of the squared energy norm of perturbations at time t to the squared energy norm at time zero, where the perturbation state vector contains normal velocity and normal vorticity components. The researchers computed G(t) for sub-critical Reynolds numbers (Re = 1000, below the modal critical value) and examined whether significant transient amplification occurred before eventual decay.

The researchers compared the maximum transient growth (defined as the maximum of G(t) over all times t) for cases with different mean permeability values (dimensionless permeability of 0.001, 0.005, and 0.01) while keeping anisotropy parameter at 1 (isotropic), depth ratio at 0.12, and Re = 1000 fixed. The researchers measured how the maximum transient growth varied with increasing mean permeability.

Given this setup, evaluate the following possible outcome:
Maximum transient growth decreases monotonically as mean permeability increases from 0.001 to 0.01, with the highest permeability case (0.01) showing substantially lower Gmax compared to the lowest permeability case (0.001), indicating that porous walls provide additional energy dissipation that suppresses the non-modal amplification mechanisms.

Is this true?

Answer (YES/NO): NO